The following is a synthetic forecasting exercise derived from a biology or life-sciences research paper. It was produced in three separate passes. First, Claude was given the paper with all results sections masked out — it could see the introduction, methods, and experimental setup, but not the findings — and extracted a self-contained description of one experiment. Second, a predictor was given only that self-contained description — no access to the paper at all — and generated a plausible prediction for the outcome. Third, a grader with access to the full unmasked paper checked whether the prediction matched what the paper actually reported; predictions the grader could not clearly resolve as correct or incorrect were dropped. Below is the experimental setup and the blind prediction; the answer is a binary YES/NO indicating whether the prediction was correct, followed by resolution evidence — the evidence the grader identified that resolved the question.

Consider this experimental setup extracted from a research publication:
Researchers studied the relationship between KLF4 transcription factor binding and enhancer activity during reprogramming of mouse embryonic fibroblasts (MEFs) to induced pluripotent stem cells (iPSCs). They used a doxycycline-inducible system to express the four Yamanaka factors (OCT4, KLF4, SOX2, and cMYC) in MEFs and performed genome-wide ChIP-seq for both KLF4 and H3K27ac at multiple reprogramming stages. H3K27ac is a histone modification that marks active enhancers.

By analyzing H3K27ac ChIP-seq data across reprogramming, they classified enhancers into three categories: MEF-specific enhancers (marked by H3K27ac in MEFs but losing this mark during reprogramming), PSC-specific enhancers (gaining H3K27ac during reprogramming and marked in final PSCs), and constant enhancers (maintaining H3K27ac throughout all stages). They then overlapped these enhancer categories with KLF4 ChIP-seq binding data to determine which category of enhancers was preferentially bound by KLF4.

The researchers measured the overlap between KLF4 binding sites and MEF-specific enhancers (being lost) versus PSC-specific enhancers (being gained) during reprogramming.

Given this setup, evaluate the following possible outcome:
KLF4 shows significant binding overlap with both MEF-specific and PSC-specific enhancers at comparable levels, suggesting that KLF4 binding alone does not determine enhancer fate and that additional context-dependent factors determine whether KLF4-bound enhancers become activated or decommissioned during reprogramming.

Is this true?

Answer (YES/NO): NO